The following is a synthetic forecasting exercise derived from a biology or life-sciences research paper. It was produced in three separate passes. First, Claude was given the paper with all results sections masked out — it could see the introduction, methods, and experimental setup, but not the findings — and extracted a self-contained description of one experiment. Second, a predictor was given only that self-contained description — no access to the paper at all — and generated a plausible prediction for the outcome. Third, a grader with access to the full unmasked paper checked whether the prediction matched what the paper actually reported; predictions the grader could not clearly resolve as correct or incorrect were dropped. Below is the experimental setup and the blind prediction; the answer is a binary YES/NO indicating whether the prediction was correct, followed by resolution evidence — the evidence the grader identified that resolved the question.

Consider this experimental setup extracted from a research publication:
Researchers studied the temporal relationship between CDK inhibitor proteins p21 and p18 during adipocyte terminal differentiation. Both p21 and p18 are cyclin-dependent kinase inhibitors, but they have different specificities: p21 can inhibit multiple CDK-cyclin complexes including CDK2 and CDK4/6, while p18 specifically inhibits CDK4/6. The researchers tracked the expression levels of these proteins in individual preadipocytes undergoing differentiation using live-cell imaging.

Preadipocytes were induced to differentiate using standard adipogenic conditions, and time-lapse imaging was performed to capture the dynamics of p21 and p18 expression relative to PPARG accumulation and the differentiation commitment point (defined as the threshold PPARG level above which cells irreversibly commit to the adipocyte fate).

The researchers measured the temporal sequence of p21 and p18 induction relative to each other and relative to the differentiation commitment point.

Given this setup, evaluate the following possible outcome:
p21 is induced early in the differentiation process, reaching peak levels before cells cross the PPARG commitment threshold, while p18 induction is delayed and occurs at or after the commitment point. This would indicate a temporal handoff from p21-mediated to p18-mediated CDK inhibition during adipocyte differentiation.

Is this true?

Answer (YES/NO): NO